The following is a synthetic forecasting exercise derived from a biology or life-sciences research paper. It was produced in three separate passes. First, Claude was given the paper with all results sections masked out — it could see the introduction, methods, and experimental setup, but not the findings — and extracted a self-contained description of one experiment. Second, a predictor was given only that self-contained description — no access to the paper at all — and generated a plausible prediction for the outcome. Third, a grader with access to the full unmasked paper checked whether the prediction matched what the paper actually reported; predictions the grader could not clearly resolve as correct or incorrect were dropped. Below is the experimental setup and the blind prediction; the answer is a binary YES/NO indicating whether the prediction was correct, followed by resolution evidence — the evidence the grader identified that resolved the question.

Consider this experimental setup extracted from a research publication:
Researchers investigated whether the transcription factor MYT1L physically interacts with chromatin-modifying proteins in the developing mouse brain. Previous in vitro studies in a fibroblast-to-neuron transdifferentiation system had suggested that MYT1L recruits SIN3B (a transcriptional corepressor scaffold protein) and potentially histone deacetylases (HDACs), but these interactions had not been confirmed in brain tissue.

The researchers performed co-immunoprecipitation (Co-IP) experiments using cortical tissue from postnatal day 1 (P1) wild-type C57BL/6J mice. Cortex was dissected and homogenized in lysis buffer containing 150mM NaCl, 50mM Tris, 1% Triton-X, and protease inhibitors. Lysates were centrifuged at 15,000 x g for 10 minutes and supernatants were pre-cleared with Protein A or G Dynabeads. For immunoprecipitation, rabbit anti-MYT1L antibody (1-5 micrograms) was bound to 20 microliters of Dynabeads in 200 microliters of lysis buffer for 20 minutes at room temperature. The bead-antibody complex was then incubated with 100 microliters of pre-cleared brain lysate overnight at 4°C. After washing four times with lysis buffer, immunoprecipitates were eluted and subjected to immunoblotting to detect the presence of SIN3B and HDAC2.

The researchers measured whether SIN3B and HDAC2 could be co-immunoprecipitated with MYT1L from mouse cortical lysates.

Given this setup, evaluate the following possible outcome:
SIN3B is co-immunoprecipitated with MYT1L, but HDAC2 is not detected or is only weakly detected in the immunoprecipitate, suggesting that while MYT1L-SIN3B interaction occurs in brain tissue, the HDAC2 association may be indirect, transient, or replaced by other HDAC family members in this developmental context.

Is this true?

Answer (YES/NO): NO